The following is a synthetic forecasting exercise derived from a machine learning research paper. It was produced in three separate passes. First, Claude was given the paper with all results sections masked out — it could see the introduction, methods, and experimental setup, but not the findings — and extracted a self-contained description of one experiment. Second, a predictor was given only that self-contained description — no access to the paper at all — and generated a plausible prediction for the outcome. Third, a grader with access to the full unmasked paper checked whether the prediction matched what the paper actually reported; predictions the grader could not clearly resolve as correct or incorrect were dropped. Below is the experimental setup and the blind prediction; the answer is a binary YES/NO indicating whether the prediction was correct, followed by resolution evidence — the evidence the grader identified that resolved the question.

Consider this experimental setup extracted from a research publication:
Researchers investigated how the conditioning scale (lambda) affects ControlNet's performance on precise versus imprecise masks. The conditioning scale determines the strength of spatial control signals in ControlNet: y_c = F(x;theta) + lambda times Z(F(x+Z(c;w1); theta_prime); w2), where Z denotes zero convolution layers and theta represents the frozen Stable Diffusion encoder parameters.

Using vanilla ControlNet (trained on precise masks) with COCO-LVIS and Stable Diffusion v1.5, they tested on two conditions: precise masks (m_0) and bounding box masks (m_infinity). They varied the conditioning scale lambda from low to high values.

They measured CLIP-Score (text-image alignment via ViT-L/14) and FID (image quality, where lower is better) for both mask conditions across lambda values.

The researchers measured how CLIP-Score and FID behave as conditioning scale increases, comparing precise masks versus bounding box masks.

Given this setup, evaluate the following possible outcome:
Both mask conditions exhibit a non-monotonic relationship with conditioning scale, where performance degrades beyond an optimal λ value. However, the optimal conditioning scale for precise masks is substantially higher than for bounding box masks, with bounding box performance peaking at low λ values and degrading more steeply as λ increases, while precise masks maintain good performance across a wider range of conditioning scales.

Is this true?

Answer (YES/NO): NO